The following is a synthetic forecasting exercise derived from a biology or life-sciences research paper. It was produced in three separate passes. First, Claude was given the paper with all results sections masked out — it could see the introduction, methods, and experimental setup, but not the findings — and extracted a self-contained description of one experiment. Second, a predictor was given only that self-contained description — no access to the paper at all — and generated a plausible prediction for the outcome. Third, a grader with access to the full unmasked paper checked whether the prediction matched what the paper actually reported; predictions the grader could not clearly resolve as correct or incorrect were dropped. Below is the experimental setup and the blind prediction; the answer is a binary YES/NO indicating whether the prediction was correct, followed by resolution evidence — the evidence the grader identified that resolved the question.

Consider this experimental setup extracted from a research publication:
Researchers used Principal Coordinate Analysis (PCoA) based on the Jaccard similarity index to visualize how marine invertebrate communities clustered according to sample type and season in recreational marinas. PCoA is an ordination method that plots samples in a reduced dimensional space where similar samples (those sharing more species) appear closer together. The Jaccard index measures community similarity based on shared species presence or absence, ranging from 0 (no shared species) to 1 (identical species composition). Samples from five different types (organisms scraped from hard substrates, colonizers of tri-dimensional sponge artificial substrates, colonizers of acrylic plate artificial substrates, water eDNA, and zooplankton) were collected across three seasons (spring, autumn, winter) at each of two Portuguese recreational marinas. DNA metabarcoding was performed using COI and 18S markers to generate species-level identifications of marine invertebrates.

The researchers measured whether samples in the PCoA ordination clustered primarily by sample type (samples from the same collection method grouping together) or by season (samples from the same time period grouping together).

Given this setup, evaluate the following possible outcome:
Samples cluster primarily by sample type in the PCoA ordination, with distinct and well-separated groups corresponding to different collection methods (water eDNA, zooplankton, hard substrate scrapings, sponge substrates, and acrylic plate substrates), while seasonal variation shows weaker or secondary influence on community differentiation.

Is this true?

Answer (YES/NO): NO